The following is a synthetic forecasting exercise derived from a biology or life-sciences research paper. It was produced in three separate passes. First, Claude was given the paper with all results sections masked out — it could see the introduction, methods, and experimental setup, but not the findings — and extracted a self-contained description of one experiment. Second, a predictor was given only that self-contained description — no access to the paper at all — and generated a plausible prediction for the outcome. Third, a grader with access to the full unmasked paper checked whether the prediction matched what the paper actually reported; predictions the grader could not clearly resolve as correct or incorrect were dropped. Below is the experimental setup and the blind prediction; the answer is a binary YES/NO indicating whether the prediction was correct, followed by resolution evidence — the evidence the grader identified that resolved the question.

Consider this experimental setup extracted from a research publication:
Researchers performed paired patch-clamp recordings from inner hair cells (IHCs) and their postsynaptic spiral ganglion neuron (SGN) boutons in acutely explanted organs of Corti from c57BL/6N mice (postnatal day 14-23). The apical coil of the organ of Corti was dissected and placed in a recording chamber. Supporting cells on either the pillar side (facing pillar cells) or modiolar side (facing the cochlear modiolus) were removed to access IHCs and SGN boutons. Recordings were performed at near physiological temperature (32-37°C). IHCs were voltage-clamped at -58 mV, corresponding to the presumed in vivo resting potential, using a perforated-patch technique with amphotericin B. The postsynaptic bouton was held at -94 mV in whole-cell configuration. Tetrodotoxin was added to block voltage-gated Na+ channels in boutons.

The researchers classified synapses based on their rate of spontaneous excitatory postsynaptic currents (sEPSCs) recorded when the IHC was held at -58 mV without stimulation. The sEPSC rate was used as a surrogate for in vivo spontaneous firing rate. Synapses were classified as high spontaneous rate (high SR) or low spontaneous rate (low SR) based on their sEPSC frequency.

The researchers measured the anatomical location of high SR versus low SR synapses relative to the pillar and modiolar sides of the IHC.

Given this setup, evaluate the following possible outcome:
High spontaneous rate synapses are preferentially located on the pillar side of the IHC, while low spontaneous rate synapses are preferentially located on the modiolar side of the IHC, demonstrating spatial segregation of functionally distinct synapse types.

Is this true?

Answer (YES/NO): NO